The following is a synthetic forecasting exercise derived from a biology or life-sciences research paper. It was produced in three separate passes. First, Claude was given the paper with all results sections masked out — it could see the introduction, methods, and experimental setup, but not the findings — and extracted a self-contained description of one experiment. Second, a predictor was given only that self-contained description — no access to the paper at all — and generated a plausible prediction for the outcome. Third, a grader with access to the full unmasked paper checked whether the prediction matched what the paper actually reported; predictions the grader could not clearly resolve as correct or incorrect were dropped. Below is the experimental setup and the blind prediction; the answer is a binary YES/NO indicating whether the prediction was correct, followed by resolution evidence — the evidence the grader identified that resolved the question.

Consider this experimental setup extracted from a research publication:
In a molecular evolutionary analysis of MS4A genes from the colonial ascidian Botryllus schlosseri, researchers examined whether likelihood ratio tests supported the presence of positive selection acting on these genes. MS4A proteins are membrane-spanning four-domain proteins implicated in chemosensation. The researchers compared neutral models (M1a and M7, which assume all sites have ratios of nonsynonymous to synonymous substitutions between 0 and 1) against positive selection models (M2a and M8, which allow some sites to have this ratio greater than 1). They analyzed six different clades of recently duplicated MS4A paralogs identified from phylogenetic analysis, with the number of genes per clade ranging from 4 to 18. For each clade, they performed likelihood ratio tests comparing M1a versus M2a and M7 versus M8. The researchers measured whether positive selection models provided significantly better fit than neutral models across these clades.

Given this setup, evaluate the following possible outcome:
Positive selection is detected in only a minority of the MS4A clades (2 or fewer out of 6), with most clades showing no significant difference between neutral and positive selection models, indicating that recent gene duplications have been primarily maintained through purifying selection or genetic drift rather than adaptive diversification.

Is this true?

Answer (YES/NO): NO